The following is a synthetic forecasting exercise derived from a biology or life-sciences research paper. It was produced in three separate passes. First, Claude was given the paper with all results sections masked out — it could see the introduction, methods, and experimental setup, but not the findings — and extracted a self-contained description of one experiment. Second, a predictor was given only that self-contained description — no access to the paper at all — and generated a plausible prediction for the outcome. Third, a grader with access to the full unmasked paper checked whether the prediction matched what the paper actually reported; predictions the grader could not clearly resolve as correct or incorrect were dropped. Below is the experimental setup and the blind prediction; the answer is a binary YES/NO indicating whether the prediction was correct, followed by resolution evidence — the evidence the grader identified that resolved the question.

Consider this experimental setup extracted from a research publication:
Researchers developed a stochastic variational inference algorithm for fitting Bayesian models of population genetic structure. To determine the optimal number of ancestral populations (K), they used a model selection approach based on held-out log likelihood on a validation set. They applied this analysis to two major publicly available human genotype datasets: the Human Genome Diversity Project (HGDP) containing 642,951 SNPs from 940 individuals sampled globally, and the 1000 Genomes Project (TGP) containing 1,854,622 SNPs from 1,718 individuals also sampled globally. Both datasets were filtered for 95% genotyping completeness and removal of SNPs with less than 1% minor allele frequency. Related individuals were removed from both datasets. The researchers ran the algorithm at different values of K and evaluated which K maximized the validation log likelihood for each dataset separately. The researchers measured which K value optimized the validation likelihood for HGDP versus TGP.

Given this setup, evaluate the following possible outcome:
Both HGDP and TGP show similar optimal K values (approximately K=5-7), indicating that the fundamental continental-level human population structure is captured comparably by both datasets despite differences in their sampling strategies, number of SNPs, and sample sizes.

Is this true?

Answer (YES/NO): NO